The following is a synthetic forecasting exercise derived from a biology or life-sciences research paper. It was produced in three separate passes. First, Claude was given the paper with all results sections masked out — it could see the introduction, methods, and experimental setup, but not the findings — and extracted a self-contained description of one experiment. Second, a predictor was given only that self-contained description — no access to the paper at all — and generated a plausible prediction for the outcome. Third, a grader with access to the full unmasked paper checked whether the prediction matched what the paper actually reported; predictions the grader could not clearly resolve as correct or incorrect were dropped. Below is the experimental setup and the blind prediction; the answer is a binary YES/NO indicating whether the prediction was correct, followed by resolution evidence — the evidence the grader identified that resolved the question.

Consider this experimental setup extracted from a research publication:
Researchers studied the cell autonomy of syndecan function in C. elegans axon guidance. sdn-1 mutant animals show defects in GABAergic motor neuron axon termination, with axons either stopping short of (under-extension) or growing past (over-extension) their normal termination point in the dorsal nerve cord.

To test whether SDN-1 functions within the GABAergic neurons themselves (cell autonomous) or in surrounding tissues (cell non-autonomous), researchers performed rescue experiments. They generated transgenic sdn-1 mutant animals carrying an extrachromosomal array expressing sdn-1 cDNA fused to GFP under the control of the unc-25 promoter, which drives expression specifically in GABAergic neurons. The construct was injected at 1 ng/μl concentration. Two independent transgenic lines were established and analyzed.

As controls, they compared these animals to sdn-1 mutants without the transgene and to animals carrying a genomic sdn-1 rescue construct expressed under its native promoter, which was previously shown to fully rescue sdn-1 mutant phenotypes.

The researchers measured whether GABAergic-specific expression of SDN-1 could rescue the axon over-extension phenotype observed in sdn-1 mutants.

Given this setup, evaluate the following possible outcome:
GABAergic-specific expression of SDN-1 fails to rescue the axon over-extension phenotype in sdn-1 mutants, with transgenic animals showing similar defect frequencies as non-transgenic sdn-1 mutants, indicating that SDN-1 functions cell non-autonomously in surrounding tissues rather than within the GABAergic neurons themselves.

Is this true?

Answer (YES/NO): NO